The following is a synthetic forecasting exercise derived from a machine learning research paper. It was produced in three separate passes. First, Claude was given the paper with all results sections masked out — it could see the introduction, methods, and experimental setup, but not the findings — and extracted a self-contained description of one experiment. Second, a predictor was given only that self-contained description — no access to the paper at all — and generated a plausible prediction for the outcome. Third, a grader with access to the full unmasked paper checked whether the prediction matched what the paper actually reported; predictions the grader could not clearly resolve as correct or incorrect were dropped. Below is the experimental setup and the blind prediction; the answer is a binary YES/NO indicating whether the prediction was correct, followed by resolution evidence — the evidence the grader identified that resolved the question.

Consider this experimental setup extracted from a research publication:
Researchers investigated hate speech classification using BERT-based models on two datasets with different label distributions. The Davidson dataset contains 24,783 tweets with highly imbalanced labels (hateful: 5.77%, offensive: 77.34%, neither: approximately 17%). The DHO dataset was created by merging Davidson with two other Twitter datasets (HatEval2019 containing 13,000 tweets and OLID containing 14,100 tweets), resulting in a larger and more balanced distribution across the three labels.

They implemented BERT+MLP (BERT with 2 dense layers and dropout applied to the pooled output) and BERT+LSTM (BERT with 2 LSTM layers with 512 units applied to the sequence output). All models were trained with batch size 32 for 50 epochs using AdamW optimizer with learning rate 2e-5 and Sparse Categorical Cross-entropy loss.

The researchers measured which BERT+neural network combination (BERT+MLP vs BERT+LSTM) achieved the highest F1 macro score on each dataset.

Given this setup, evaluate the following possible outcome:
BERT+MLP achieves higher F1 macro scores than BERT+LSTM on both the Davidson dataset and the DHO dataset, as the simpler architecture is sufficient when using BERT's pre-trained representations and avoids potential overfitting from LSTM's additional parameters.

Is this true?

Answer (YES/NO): NO